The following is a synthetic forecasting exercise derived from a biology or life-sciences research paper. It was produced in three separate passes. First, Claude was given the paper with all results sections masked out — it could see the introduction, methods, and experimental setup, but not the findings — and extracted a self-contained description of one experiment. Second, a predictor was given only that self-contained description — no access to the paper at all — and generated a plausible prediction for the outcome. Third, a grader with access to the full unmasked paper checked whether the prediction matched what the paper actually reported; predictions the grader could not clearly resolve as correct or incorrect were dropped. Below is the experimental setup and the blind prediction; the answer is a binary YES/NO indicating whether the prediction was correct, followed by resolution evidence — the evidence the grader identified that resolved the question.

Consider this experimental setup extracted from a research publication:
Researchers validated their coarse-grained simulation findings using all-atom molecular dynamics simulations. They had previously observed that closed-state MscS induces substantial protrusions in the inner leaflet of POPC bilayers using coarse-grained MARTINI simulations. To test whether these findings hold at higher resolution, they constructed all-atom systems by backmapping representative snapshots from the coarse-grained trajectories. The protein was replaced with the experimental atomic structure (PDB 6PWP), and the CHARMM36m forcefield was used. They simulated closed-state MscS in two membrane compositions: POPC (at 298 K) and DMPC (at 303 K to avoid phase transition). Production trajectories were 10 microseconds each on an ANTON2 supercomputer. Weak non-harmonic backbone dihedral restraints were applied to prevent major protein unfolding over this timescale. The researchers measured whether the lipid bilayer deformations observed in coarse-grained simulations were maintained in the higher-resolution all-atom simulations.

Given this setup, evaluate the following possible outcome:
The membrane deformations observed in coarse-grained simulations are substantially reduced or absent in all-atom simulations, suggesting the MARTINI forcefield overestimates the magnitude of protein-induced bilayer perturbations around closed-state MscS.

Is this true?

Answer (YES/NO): NO